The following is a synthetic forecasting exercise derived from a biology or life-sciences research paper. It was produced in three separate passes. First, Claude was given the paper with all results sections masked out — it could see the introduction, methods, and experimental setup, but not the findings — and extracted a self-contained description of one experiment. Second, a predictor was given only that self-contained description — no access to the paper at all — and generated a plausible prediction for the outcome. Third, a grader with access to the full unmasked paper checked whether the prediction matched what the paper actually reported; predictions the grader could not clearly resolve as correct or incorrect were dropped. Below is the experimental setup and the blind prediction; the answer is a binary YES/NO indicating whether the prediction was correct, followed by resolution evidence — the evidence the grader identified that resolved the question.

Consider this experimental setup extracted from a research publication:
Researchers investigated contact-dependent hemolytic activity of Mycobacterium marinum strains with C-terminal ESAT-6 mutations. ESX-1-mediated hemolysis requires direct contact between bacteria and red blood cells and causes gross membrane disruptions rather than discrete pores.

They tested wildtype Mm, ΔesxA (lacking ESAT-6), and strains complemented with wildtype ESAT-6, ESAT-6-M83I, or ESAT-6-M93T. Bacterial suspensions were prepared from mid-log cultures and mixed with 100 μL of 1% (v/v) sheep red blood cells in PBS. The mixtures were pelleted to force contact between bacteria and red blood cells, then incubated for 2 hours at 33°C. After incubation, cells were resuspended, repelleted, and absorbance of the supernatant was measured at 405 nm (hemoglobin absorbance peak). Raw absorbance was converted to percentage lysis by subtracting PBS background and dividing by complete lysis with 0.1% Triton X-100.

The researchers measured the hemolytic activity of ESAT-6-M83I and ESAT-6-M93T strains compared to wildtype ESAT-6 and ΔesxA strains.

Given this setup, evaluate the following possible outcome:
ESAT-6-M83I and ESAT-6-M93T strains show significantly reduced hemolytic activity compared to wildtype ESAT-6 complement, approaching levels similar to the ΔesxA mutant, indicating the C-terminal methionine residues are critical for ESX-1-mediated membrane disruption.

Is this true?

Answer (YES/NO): YES